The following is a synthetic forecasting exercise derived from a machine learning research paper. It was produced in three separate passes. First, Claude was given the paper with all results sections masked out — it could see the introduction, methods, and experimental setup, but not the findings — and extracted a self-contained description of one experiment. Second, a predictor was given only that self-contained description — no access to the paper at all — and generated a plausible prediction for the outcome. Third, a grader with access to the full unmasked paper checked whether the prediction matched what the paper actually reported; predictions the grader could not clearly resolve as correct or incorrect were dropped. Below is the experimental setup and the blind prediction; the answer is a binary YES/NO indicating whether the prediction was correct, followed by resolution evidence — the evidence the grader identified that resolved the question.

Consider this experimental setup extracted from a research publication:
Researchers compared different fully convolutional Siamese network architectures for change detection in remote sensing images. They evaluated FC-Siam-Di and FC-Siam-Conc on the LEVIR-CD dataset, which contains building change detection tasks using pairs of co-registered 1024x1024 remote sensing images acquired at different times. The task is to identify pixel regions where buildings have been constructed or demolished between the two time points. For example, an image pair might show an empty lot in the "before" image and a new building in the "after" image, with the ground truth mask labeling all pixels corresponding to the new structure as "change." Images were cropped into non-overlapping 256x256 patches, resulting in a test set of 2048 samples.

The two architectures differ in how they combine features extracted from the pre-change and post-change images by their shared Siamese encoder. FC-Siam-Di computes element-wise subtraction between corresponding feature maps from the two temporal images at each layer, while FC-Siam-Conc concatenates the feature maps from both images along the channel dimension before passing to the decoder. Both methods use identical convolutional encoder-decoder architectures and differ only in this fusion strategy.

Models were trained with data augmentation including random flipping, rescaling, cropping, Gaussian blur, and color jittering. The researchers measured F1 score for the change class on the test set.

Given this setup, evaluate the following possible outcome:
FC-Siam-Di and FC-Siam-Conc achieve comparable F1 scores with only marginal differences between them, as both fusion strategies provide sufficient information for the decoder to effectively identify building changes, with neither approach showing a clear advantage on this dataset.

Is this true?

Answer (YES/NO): NO